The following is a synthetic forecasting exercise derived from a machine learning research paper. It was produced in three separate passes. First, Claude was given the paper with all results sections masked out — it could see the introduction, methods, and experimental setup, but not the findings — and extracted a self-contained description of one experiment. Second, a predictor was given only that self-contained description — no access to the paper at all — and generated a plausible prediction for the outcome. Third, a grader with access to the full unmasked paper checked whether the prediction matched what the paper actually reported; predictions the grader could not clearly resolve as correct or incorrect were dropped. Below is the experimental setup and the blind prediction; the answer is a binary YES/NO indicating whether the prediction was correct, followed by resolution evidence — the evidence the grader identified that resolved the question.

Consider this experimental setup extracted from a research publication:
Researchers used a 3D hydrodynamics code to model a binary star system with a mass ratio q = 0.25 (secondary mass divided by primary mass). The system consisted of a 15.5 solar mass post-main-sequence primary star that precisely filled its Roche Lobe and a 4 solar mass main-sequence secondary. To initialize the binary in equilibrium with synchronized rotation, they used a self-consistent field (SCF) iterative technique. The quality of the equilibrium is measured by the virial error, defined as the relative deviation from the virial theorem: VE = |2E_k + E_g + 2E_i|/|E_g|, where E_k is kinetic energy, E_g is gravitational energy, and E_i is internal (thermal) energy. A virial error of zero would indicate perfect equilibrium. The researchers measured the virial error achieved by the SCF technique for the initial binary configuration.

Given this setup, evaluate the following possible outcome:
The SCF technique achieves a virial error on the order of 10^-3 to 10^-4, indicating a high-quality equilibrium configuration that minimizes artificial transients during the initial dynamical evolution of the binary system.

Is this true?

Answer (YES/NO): NO